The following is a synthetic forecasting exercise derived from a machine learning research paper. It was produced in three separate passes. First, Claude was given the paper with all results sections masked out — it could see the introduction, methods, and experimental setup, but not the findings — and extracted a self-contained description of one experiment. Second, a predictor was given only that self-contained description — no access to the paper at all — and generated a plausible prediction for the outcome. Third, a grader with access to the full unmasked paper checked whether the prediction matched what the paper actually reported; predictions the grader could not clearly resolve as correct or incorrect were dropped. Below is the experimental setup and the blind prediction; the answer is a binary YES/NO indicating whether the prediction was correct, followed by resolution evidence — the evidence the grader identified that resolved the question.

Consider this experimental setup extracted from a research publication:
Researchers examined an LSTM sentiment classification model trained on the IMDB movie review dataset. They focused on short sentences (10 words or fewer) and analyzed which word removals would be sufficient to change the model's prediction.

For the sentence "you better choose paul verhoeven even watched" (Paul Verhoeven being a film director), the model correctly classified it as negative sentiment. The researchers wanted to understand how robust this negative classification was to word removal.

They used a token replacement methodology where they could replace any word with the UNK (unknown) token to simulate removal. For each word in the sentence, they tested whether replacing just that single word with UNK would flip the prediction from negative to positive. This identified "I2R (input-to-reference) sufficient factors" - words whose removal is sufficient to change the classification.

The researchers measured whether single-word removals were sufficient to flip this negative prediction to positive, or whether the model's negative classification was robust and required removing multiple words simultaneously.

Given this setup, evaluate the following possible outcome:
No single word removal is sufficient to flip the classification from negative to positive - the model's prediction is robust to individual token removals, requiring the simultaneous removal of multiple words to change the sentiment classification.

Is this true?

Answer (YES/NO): NO